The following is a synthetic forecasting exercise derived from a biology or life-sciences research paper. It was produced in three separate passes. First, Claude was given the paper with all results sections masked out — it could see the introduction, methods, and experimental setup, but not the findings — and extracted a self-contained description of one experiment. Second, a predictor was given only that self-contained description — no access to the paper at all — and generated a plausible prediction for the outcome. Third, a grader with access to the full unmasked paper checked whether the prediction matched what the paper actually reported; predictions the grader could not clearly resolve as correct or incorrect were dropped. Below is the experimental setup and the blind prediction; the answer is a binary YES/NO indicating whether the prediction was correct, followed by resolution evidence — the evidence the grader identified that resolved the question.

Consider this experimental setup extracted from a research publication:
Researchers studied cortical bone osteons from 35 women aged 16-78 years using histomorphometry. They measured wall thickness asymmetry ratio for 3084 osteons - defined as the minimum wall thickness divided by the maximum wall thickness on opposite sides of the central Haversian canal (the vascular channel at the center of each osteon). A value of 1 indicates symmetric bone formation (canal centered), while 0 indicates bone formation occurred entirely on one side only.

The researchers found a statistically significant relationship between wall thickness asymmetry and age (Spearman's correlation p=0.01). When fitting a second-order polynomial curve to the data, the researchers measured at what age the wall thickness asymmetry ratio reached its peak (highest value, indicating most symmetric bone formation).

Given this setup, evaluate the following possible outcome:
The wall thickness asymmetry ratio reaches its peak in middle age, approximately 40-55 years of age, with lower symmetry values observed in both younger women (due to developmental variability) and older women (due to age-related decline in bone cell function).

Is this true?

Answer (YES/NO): NO